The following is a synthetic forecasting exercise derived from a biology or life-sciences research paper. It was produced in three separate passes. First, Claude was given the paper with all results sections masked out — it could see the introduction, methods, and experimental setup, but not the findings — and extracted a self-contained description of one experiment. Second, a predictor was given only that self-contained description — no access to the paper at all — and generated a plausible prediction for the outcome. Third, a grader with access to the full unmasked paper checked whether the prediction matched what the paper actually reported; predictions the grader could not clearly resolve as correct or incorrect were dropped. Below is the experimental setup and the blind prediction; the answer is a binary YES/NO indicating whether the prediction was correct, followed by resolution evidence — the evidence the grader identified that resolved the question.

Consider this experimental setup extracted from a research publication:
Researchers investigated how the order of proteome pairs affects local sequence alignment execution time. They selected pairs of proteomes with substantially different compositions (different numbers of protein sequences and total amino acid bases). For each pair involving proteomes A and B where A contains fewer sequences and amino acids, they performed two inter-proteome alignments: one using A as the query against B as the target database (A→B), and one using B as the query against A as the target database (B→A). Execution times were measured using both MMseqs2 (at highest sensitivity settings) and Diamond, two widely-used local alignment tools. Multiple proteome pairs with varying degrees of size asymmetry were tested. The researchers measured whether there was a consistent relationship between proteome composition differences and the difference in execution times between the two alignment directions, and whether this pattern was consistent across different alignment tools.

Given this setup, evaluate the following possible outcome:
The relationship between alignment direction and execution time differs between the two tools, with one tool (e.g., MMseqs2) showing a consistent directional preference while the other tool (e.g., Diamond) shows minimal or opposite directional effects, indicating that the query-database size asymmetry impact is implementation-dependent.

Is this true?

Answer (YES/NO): NO